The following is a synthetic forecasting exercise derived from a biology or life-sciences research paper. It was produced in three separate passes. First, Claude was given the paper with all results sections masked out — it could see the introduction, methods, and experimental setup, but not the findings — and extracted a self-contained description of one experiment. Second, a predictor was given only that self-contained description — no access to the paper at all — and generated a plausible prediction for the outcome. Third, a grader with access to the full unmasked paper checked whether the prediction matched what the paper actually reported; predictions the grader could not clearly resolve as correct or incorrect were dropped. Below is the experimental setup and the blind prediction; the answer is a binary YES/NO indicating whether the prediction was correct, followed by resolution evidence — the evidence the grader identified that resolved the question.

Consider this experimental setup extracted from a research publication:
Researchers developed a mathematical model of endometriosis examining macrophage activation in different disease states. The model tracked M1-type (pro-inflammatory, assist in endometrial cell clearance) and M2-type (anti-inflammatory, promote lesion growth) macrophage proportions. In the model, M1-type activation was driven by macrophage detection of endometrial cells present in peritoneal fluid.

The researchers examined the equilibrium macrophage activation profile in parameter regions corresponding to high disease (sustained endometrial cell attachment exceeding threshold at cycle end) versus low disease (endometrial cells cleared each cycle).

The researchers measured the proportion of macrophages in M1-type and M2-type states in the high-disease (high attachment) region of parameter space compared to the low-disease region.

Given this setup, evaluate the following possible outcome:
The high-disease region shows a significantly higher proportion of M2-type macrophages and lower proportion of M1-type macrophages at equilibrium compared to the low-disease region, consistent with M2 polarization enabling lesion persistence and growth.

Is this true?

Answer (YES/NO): NO